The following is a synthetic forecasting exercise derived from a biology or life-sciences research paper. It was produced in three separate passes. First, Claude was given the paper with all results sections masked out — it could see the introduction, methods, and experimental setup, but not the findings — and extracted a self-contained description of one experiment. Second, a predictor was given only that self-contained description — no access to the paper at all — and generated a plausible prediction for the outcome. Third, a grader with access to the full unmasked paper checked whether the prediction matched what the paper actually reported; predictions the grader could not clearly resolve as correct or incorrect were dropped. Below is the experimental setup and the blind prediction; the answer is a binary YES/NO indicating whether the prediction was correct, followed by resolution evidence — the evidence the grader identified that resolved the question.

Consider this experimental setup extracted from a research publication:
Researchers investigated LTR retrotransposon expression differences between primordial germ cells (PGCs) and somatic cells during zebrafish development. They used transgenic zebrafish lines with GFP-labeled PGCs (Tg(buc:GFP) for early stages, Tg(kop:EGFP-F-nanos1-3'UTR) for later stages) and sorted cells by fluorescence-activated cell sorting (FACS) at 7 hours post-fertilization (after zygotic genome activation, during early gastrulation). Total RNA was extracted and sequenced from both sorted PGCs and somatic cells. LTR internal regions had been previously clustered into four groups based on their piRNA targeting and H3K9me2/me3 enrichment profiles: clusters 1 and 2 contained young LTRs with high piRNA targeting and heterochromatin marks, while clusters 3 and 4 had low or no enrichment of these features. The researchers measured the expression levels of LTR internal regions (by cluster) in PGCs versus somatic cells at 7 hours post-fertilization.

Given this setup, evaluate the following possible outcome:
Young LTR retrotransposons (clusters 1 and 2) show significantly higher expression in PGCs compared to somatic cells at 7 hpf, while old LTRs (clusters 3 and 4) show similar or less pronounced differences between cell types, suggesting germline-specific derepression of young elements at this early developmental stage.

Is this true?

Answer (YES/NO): NO